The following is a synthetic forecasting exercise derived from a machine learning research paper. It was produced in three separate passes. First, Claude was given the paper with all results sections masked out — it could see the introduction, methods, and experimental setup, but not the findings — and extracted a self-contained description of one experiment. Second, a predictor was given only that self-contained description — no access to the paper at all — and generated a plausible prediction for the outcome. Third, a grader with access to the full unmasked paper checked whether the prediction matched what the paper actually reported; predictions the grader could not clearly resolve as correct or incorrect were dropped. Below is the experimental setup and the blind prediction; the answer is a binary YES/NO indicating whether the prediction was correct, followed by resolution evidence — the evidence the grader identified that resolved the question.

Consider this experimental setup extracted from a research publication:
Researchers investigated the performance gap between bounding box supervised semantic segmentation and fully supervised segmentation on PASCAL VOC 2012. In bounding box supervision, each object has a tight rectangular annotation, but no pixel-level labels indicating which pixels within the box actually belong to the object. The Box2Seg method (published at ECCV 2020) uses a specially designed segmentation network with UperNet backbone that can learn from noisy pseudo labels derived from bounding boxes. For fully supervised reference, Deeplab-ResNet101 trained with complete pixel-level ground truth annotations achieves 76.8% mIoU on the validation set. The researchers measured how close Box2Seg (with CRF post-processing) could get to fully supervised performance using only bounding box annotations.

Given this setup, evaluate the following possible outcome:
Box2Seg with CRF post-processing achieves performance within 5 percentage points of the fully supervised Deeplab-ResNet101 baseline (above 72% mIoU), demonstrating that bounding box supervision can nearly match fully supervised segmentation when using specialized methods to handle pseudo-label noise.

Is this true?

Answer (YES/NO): YES